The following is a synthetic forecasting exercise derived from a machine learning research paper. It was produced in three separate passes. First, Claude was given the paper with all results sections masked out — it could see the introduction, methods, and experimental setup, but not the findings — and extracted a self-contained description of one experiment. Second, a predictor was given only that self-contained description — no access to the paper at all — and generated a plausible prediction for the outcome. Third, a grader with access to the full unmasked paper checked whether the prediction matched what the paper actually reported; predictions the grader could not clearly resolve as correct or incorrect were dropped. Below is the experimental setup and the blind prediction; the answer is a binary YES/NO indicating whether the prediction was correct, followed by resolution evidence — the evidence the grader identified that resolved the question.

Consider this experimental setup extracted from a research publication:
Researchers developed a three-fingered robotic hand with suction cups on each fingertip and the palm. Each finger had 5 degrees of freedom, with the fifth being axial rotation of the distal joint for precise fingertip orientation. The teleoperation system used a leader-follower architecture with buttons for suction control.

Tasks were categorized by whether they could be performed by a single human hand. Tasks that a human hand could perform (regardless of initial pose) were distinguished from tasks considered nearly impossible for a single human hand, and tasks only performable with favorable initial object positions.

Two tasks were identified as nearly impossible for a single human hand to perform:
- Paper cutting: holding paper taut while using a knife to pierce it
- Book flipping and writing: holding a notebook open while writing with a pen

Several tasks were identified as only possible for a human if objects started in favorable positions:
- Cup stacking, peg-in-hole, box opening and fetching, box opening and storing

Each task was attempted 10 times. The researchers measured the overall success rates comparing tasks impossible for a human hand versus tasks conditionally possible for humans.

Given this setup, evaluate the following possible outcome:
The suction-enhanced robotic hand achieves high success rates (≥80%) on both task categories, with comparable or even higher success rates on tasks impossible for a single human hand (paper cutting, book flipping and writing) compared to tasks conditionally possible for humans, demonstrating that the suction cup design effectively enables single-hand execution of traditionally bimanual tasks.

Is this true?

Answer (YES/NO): NO